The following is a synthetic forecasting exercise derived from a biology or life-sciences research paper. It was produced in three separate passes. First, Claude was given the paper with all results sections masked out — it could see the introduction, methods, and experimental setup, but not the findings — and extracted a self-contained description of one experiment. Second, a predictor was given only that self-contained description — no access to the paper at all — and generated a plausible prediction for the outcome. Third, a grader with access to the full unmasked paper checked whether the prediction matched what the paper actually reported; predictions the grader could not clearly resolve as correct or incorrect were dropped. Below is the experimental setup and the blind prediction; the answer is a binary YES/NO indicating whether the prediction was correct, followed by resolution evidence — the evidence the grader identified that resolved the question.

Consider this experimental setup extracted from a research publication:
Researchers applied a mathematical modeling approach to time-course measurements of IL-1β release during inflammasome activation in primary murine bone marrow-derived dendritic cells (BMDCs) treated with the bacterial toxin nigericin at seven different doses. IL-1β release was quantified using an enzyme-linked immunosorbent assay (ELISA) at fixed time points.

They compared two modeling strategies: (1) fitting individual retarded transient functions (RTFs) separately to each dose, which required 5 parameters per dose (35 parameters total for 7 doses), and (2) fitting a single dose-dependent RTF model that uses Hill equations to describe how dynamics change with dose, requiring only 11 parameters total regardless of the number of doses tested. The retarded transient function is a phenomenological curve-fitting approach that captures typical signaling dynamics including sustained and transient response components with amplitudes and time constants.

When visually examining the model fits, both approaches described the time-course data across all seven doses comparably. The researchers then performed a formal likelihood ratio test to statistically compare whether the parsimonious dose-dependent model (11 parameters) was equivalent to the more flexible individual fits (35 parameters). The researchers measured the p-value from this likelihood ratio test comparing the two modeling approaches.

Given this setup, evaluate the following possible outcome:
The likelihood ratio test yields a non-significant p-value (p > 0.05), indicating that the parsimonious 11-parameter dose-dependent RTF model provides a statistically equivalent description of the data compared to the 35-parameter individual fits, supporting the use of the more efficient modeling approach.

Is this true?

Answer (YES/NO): NO